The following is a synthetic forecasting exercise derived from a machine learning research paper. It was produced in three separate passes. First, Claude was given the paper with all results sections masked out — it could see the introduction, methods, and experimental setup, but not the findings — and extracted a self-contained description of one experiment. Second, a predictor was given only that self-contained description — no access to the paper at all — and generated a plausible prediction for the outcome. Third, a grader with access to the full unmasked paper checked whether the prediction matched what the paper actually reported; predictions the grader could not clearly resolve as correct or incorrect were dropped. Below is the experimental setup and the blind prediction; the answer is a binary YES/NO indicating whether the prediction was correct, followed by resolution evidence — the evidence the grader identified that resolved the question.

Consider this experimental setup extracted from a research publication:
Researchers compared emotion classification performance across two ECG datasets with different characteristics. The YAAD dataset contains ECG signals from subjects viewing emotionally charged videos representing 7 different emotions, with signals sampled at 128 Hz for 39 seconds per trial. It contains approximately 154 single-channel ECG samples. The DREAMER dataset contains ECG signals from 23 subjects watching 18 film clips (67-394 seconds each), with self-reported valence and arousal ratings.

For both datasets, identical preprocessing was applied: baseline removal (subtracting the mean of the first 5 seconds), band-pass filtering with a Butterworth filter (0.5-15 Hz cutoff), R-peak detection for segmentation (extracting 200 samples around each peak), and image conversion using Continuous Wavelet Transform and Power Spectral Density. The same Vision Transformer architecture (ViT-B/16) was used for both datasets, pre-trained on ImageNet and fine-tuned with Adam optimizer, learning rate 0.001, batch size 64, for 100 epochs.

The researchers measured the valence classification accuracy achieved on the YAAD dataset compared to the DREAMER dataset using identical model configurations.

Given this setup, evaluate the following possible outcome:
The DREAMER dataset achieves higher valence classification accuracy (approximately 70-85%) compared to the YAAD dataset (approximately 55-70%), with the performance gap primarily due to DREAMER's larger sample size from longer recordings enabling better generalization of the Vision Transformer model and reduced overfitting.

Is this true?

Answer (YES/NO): NO